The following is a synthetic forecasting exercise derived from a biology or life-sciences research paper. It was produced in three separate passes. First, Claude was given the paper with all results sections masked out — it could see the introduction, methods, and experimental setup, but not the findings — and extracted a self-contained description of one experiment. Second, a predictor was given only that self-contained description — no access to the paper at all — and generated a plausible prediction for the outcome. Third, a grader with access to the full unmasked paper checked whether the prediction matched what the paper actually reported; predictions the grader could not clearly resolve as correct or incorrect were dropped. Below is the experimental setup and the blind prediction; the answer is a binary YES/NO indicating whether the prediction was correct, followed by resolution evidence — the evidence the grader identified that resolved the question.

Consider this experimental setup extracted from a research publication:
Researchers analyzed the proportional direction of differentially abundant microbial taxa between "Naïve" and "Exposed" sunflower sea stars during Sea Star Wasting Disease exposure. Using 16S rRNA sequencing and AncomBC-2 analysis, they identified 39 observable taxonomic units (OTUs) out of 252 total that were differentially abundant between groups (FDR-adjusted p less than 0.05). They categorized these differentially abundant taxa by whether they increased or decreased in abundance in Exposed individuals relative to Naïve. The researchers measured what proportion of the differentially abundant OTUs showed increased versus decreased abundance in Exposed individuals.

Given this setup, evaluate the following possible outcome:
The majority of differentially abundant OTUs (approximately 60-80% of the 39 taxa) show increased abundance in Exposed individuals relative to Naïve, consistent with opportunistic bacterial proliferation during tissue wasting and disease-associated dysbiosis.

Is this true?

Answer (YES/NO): YES